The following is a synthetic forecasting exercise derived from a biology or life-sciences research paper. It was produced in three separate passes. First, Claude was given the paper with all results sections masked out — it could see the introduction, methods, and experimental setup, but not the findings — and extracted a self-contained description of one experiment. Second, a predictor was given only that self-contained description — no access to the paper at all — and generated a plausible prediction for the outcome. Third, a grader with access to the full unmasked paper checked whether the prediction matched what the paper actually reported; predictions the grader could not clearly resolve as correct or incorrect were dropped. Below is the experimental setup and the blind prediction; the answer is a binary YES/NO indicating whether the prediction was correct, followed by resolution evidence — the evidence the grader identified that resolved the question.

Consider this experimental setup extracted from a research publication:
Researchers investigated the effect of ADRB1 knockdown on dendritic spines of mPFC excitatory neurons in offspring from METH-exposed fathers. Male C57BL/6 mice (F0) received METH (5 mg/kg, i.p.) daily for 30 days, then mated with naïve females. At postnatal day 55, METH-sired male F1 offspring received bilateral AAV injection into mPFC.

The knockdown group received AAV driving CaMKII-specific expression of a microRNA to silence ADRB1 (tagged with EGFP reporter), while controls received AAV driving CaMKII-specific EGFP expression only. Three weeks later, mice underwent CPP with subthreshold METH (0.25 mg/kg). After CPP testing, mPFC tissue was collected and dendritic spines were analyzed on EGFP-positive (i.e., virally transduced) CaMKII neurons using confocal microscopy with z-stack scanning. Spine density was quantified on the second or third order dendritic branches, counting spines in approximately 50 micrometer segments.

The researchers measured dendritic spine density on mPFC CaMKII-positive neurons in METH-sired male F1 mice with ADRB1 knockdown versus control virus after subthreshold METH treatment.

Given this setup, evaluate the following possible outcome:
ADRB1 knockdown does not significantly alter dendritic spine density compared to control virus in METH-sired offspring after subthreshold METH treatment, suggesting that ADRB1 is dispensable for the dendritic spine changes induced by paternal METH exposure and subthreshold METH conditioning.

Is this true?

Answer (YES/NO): NO